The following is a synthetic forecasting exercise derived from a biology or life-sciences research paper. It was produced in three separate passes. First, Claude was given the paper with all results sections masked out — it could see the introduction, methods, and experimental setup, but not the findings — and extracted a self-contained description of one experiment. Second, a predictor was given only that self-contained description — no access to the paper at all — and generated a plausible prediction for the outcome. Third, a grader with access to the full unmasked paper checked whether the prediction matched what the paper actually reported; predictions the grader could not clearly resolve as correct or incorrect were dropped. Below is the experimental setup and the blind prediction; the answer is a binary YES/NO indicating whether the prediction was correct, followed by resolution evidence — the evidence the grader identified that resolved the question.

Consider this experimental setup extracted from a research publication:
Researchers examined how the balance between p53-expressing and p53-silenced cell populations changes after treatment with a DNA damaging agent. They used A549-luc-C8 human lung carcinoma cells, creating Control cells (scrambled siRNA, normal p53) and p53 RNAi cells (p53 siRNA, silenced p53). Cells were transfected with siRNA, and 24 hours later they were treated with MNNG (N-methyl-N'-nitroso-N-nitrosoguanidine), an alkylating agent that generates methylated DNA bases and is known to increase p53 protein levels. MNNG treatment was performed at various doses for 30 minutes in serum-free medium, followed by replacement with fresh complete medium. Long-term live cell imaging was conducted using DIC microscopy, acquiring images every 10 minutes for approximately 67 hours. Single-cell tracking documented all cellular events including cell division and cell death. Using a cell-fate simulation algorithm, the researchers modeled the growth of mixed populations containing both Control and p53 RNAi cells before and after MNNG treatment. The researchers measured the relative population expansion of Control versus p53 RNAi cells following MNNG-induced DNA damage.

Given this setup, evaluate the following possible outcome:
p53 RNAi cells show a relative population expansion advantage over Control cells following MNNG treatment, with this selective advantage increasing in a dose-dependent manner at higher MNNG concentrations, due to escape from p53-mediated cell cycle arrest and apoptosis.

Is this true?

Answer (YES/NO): YES